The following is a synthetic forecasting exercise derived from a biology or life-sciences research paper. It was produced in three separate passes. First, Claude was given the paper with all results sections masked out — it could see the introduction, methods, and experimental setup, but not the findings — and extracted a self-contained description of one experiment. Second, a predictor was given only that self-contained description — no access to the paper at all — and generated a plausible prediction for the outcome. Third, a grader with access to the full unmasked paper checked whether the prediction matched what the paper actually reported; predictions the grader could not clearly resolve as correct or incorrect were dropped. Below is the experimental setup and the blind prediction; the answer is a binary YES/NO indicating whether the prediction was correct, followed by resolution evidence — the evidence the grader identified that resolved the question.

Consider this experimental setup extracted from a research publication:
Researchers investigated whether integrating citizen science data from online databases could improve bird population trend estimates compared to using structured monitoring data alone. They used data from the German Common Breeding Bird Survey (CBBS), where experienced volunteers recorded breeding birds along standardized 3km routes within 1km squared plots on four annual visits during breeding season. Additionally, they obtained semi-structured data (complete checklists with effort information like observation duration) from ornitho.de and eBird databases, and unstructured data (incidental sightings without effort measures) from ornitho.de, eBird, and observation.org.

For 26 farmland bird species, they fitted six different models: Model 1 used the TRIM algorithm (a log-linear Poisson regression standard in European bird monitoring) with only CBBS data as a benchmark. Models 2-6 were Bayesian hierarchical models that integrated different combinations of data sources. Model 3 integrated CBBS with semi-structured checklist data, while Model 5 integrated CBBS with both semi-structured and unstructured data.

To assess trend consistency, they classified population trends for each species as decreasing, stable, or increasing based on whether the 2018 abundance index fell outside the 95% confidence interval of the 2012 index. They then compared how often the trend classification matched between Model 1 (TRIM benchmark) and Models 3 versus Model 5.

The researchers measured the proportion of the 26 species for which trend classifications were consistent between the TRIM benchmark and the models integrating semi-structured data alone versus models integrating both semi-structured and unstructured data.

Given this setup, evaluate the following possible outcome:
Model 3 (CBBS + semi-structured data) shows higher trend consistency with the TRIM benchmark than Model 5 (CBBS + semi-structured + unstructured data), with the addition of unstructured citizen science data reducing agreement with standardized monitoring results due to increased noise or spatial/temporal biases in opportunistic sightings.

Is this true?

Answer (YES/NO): NO